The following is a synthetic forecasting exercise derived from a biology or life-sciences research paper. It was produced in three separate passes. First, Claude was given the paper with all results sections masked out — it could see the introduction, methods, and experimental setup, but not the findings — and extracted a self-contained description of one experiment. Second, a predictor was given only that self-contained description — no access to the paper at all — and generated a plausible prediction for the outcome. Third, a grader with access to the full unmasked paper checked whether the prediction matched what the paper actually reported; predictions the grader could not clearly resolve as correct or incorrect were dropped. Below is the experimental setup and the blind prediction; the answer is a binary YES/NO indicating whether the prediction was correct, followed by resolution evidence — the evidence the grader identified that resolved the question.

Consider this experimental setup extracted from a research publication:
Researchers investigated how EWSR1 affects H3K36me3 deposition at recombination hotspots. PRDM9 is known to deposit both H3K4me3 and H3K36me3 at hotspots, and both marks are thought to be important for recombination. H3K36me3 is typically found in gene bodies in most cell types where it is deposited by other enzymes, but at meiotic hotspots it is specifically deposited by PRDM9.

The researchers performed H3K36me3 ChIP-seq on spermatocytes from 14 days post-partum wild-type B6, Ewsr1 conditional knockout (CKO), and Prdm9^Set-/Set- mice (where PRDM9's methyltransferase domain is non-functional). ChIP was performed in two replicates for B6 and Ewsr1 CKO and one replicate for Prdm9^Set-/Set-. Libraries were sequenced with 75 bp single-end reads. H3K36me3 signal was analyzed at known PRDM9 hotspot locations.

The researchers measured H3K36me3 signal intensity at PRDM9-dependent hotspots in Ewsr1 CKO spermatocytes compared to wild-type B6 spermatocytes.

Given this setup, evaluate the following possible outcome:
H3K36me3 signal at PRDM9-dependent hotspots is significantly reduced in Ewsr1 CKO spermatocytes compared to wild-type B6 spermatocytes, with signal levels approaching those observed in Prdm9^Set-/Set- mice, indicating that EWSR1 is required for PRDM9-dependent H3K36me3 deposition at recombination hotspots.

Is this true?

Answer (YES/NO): NO